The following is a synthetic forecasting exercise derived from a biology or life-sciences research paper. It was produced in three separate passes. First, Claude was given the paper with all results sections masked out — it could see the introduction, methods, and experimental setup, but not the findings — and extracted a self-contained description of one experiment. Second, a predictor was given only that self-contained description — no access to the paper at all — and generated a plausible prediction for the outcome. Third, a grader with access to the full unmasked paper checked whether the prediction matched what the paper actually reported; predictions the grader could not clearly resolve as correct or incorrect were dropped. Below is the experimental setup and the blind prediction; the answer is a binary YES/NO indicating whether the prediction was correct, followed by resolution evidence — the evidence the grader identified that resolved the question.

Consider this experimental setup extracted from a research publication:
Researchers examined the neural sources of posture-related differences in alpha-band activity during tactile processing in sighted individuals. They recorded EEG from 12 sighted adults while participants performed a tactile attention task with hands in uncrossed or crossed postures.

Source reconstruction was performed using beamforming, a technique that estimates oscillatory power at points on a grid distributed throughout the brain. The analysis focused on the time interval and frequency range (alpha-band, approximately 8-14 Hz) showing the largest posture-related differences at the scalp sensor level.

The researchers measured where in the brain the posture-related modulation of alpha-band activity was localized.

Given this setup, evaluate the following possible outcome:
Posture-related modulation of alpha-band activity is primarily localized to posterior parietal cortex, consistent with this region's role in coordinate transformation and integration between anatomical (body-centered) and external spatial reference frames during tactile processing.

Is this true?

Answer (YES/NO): YES